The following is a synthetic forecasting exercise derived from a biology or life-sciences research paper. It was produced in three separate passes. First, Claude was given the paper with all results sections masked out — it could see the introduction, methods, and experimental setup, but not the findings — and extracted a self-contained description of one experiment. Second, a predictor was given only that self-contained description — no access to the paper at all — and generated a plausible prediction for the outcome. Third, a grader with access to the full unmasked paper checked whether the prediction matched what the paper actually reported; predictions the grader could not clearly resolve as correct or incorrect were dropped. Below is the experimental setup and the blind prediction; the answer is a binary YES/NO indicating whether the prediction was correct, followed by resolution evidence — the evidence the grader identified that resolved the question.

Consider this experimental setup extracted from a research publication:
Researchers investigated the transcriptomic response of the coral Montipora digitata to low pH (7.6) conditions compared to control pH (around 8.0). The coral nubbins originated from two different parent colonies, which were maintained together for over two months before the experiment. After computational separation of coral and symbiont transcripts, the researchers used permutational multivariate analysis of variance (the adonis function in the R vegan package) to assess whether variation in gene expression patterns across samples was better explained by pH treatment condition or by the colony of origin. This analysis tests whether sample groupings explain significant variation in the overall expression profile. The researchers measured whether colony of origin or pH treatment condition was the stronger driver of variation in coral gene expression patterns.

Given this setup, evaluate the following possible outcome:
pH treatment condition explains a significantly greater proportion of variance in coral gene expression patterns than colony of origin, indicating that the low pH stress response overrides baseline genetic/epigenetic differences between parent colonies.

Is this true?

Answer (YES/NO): NO